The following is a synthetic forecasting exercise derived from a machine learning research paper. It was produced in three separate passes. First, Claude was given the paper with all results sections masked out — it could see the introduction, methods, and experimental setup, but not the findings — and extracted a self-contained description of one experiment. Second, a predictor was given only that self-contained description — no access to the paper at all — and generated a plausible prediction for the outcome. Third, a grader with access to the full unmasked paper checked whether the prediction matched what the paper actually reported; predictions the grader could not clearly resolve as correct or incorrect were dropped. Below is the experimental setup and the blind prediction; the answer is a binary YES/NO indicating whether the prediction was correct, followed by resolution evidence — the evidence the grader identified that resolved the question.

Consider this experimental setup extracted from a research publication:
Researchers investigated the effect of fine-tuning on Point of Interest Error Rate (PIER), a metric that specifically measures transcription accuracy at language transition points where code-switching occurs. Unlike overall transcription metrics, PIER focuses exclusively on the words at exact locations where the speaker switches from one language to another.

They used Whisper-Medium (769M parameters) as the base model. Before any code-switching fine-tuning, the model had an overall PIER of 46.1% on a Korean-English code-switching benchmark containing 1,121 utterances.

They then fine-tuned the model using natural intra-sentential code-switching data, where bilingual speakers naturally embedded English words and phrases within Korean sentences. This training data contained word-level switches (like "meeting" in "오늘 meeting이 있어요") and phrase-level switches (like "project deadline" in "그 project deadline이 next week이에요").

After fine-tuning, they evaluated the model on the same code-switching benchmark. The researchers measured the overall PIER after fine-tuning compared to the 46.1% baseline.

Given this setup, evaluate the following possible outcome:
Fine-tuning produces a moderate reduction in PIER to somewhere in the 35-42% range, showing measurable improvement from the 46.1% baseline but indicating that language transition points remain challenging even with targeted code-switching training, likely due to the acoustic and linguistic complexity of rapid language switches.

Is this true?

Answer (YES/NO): NO